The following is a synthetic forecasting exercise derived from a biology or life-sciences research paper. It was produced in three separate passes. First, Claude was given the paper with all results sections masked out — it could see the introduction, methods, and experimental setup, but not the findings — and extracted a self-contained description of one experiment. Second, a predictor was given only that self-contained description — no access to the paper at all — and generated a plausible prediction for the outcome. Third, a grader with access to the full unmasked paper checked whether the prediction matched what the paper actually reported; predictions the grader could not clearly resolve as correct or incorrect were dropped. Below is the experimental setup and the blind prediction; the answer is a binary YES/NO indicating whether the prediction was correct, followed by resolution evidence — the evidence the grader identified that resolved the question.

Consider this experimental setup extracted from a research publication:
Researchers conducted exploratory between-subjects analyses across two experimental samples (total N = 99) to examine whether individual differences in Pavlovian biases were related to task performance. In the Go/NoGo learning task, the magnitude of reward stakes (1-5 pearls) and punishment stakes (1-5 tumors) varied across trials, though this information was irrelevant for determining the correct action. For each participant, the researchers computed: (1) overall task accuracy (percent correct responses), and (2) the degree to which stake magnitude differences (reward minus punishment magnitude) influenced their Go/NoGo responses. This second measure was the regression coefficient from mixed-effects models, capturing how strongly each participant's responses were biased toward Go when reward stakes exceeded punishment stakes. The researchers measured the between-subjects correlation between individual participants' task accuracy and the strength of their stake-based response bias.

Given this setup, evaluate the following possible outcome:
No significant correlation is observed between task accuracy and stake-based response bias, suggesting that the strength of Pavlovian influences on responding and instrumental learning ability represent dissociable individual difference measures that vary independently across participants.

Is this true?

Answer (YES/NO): NO